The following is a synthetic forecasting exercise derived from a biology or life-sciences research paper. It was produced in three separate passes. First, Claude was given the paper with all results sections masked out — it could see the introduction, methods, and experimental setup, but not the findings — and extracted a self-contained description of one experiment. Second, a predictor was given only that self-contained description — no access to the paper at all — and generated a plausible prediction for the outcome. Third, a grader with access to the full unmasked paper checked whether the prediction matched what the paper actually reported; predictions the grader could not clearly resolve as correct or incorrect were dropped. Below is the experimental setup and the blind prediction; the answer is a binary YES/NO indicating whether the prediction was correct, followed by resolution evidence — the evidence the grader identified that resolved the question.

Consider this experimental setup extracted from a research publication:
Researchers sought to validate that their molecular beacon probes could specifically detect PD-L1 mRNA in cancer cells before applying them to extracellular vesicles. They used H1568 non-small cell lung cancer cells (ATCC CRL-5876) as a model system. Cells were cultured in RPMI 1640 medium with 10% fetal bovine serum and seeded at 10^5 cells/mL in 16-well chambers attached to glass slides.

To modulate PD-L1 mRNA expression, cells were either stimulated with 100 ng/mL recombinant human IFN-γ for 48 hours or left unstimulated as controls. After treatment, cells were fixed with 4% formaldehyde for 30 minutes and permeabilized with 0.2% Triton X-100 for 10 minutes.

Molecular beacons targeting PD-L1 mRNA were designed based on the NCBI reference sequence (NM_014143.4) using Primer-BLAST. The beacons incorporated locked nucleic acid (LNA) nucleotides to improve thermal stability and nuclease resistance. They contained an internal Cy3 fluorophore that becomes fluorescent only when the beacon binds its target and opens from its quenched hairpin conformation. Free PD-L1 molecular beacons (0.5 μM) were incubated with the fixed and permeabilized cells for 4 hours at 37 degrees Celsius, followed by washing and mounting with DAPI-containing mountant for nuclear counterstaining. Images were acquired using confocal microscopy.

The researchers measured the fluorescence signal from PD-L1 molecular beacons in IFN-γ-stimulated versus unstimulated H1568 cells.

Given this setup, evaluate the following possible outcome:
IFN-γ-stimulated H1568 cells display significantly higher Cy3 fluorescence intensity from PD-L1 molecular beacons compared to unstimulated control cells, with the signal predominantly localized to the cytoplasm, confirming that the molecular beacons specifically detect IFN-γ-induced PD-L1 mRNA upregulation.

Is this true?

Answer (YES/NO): YES